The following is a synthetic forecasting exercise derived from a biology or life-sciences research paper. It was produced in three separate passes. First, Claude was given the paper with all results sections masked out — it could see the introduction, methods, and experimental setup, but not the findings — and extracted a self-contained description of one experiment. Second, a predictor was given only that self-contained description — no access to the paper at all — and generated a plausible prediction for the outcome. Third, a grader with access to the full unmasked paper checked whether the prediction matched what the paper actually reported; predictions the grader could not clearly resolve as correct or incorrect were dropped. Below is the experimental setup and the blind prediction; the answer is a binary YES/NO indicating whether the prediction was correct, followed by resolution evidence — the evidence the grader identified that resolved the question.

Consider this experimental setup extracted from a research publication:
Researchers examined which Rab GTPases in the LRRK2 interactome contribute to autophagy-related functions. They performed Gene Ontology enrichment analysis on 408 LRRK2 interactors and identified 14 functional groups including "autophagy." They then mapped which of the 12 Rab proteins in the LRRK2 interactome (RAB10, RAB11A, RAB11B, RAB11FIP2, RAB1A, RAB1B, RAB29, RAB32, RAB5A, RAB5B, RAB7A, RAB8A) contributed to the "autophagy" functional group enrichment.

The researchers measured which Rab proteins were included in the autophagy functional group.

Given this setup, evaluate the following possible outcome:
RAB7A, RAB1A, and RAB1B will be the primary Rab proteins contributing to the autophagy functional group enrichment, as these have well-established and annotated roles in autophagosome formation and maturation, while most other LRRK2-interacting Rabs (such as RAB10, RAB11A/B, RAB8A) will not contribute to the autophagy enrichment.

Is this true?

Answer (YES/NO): NO